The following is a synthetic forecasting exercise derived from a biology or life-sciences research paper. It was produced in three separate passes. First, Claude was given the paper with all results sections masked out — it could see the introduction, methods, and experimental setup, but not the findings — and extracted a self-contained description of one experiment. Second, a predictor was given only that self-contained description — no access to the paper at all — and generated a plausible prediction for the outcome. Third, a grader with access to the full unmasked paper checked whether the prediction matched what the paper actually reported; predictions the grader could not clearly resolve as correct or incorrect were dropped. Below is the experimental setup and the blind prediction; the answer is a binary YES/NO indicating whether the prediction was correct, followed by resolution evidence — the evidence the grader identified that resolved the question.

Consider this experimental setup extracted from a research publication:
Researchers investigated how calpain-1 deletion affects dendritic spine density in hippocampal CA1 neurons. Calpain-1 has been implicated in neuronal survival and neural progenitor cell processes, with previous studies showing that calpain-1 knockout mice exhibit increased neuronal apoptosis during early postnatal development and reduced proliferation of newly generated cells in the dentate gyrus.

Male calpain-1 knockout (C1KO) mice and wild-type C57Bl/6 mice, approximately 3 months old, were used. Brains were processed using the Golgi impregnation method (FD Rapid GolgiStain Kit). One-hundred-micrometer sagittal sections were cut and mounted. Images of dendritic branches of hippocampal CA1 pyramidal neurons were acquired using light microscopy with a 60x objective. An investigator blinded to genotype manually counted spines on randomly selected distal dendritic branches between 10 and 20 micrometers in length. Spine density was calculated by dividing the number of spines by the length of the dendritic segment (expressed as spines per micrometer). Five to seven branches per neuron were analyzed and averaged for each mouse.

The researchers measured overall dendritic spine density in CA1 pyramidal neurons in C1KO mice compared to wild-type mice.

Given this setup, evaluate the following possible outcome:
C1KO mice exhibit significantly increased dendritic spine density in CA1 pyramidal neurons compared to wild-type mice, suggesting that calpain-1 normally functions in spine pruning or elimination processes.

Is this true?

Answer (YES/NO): NO